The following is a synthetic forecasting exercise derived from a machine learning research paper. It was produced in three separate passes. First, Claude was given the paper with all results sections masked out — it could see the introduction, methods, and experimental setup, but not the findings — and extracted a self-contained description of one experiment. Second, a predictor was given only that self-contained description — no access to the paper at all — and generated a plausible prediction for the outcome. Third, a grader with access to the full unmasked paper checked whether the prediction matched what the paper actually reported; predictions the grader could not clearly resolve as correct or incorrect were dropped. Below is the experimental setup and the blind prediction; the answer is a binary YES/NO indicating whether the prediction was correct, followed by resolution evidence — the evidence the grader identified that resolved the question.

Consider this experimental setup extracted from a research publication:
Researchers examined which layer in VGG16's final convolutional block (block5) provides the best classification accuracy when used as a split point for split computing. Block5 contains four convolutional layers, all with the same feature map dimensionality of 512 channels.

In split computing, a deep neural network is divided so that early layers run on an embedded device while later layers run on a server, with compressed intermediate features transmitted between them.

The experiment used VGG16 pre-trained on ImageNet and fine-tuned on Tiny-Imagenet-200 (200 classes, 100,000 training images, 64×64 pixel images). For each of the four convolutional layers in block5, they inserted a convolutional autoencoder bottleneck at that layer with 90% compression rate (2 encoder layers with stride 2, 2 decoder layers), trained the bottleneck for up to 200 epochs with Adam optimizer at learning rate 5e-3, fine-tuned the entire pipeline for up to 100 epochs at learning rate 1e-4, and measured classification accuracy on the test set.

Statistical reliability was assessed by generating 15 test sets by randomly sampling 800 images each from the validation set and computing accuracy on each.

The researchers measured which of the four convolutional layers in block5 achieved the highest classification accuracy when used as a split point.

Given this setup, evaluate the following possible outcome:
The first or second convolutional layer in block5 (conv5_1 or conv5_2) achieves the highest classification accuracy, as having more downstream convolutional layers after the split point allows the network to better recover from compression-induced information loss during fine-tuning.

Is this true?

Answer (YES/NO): YES